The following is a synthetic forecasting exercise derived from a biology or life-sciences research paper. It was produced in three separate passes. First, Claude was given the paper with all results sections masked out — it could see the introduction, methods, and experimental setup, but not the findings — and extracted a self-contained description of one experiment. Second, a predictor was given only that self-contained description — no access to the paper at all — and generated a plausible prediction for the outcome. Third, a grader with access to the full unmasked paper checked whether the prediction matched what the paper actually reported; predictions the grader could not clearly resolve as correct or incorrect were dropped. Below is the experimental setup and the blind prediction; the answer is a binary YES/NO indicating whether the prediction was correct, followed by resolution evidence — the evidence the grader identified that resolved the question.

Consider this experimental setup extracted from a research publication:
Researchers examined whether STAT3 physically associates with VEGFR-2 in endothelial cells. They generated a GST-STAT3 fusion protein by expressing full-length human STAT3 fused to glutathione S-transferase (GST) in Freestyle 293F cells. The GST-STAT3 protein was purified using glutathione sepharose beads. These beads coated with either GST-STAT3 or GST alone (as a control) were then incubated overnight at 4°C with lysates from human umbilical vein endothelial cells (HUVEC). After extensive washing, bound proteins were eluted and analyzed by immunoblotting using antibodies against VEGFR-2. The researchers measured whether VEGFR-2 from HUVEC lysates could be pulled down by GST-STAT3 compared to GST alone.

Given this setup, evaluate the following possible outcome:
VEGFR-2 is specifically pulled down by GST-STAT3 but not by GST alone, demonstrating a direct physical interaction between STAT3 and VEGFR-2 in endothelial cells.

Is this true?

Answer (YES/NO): YES